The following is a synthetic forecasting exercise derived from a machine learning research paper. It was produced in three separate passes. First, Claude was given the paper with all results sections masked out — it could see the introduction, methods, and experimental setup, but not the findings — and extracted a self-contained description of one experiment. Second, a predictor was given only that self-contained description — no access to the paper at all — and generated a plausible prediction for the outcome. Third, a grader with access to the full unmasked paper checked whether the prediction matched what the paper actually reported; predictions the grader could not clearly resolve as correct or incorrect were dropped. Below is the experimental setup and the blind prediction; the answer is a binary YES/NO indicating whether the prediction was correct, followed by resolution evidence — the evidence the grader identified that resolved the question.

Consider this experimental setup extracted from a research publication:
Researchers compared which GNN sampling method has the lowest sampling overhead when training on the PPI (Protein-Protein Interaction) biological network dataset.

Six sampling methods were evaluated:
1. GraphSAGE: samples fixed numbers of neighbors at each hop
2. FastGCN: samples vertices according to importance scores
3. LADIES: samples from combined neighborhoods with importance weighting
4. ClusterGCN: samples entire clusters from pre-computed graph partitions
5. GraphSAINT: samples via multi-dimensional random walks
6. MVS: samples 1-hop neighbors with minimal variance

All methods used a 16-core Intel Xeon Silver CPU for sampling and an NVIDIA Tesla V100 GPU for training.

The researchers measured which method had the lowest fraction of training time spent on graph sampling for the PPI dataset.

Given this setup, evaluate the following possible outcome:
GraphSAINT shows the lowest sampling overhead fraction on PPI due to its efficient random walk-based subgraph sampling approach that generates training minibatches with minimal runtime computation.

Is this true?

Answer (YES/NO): NO